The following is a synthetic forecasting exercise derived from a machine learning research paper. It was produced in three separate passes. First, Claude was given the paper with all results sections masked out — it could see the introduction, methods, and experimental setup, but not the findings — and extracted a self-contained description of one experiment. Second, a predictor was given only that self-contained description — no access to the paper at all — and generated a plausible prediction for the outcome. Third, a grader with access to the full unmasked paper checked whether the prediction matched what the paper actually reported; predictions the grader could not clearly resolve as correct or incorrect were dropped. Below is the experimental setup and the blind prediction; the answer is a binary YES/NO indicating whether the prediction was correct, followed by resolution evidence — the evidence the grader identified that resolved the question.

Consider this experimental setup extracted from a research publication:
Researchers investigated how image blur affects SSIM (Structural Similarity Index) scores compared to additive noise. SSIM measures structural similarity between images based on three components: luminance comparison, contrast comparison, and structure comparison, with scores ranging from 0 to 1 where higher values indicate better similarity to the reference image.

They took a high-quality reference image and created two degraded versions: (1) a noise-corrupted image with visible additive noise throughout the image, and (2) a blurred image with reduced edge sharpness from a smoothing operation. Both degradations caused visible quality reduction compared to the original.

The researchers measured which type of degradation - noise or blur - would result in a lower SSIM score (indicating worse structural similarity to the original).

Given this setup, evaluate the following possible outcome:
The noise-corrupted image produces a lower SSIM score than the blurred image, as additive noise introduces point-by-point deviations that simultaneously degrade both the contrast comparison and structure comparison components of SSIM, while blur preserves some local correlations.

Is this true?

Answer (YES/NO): NO